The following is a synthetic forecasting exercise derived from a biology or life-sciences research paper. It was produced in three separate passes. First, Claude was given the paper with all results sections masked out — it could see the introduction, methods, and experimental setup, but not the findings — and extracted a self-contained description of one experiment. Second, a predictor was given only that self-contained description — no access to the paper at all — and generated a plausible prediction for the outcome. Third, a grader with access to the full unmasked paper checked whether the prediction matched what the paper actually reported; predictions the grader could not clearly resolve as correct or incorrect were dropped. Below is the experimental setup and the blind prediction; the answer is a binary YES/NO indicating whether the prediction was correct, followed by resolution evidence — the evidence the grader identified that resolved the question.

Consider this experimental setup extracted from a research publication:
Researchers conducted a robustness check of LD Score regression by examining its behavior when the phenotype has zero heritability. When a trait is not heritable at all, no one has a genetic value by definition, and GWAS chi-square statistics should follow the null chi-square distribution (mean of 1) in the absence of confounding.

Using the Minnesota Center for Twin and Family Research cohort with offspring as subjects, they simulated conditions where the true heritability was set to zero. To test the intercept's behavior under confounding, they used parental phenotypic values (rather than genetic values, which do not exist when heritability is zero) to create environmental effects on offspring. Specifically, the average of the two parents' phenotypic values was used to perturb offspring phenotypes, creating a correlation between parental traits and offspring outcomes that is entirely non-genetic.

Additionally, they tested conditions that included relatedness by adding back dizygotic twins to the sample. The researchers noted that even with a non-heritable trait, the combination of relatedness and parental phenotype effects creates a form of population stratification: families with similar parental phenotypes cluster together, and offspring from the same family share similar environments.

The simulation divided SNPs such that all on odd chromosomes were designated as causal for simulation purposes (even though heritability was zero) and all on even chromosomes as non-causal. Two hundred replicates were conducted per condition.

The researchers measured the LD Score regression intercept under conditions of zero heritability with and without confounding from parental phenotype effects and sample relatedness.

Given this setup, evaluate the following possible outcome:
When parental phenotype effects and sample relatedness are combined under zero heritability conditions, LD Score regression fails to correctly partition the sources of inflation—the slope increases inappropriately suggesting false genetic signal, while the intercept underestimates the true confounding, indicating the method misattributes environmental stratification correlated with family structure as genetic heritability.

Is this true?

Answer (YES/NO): NO